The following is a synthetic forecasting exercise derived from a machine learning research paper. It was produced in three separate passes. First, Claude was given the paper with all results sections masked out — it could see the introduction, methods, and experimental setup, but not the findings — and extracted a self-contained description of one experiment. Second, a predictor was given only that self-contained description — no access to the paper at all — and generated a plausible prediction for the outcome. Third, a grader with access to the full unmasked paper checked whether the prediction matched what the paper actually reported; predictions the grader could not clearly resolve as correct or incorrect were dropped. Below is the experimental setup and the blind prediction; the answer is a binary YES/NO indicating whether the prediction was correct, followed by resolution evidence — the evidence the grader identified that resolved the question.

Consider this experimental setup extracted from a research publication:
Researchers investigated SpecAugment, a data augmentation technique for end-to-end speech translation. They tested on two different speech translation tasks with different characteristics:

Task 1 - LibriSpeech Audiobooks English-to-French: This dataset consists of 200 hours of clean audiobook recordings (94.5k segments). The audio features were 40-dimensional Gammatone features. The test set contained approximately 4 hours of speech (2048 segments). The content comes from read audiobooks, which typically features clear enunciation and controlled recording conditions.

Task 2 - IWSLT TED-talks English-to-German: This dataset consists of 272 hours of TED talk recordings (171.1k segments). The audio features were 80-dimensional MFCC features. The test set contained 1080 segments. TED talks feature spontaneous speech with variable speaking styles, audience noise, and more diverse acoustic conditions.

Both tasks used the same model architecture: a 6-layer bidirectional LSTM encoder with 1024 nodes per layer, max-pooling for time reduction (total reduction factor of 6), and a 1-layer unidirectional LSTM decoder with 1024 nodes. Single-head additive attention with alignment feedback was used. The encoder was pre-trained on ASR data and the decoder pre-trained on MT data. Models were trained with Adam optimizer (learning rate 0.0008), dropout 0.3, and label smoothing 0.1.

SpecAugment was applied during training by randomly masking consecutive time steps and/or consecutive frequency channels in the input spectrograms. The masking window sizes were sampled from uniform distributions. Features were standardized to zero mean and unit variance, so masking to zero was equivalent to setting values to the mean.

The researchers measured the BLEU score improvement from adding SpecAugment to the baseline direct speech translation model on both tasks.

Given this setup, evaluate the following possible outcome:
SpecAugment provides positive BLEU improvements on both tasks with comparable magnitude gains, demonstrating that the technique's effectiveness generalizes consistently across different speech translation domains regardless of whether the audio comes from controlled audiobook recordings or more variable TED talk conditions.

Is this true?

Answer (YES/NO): NO